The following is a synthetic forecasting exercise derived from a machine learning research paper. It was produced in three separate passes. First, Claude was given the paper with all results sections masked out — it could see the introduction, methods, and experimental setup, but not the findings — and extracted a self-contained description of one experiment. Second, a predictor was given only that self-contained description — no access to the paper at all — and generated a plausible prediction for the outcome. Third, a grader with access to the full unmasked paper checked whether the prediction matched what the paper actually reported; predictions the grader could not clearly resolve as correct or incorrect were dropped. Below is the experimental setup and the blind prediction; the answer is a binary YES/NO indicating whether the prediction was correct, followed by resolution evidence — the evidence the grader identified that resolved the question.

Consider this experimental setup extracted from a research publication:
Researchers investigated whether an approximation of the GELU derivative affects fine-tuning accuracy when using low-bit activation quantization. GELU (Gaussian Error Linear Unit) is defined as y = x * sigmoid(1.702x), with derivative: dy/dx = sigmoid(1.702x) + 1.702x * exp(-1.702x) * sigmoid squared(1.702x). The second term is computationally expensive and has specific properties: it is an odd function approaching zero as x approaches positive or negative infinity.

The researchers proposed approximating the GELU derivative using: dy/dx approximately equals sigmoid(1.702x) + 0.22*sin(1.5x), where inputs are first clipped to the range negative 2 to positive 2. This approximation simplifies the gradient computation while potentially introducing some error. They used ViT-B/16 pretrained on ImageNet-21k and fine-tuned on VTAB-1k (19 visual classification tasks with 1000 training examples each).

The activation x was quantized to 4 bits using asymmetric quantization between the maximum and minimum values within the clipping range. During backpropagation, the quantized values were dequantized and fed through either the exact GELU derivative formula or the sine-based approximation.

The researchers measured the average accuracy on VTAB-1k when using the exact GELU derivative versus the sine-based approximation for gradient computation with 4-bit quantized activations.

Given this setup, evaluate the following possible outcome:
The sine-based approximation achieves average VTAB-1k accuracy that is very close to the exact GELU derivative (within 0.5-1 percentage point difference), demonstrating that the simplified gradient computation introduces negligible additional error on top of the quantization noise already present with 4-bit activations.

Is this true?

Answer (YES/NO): YES